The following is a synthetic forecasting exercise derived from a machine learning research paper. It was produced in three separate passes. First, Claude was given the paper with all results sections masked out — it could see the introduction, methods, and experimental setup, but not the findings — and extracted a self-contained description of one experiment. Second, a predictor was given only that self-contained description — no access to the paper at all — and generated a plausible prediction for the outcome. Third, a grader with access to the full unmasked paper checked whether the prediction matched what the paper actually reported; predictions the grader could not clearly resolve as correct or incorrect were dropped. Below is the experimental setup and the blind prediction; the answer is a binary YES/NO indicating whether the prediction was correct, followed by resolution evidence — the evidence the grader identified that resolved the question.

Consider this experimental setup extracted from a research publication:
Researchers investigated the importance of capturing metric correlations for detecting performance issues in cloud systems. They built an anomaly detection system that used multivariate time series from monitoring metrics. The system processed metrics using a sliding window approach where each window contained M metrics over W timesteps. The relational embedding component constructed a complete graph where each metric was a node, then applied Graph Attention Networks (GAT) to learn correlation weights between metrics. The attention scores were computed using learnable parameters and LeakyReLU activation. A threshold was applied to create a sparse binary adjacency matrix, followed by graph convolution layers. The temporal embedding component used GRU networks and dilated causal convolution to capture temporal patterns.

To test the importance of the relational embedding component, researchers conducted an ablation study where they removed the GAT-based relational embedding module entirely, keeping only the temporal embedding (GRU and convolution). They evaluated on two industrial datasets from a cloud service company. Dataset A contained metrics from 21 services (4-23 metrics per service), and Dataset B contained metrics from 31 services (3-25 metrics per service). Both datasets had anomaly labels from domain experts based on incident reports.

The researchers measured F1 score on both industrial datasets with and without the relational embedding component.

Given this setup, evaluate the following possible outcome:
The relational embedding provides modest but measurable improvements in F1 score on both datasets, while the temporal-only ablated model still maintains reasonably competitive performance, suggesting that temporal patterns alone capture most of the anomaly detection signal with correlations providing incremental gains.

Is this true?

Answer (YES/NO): NO